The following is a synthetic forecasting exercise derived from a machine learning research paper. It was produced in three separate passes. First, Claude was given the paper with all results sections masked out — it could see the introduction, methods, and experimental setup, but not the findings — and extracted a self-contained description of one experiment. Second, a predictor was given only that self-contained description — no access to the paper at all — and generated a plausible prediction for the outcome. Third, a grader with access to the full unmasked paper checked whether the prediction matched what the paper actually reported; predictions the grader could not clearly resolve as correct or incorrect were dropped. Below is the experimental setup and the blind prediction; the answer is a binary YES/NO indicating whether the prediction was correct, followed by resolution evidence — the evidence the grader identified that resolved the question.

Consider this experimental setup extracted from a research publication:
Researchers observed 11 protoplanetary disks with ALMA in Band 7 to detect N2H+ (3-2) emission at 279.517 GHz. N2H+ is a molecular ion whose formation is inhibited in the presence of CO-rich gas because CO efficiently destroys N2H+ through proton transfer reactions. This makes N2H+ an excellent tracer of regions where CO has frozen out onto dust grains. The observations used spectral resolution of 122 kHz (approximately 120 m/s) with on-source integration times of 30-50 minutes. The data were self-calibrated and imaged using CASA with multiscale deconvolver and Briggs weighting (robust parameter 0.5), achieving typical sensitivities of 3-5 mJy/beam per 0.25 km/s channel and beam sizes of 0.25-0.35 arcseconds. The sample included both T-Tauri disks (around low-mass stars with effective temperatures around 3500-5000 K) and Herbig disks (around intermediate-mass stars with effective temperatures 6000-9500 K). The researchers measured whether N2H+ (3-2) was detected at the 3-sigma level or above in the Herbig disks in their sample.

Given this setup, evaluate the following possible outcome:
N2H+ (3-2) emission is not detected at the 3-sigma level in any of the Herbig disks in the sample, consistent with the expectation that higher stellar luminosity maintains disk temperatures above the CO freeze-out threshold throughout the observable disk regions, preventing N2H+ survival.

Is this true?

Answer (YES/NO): NO